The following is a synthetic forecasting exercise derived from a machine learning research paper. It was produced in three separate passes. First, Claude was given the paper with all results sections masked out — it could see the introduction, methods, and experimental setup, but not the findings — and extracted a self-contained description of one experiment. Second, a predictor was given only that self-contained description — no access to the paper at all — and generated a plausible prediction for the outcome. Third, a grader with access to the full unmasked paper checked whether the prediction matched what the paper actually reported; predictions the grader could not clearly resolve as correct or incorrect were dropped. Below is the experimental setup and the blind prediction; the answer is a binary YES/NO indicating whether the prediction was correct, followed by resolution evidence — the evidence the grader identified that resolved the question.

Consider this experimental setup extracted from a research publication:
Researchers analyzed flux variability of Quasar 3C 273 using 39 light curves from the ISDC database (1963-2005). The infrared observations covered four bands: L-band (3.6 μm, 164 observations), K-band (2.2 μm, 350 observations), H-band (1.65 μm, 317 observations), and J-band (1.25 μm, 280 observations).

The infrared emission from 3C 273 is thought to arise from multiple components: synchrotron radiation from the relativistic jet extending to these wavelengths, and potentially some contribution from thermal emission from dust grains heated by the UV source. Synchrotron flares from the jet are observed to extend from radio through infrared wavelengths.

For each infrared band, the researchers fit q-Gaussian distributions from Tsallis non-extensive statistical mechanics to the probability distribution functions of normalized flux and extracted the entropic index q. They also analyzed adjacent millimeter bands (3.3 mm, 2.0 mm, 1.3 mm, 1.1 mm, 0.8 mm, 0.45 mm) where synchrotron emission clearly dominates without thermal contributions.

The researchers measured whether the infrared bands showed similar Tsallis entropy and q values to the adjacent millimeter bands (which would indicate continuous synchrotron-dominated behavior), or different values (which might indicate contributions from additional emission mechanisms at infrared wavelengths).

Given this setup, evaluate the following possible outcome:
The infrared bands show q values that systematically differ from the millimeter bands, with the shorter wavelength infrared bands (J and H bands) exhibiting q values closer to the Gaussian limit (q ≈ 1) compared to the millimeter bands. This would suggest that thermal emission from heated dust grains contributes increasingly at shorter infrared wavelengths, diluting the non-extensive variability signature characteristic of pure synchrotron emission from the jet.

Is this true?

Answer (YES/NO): NO